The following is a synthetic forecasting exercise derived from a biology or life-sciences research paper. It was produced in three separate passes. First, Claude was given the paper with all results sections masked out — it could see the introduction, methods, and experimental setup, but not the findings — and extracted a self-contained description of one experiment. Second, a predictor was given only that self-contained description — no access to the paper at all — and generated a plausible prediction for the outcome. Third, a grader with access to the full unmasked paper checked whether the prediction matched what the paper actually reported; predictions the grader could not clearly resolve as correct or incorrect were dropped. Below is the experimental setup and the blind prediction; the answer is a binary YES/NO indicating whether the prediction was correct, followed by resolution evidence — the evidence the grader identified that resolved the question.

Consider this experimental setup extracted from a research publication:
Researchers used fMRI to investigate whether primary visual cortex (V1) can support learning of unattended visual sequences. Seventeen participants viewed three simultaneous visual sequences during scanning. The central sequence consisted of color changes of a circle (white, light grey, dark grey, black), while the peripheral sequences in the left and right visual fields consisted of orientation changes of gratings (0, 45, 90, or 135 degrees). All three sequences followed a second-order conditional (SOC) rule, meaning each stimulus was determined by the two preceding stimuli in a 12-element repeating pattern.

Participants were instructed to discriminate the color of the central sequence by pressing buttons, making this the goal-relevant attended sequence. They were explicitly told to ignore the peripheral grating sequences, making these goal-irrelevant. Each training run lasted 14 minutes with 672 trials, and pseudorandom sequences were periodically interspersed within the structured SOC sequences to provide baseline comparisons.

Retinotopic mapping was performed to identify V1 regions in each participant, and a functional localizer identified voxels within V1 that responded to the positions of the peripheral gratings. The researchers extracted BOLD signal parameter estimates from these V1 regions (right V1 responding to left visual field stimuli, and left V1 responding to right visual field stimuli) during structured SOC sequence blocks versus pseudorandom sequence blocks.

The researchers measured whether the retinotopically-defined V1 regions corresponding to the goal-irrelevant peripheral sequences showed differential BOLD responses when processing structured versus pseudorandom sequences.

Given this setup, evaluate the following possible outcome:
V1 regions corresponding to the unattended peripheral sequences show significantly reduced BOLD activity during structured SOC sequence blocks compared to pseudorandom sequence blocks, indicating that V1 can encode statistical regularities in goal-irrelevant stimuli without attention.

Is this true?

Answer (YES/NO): NO